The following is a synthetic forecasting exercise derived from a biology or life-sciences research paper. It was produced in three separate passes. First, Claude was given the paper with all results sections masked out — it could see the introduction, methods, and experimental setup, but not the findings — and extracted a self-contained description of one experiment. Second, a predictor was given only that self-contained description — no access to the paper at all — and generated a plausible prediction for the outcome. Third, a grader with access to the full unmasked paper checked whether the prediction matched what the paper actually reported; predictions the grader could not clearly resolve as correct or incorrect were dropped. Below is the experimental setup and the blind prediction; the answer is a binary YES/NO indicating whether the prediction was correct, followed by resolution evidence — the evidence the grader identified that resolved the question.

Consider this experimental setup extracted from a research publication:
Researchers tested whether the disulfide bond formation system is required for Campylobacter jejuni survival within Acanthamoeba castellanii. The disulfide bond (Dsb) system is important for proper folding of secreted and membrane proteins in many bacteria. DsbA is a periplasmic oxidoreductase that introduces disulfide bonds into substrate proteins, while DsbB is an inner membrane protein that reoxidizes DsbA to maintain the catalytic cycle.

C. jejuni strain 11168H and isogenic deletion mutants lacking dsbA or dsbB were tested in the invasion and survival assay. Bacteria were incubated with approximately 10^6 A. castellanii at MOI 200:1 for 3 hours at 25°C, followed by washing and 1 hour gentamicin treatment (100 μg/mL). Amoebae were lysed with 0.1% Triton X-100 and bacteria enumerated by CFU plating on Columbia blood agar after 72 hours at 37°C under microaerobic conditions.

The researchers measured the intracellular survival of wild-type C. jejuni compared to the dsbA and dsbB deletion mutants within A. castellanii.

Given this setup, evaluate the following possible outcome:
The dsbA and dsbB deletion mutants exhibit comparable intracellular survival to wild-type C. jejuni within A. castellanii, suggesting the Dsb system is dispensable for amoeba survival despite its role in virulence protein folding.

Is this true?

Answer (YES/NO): NO